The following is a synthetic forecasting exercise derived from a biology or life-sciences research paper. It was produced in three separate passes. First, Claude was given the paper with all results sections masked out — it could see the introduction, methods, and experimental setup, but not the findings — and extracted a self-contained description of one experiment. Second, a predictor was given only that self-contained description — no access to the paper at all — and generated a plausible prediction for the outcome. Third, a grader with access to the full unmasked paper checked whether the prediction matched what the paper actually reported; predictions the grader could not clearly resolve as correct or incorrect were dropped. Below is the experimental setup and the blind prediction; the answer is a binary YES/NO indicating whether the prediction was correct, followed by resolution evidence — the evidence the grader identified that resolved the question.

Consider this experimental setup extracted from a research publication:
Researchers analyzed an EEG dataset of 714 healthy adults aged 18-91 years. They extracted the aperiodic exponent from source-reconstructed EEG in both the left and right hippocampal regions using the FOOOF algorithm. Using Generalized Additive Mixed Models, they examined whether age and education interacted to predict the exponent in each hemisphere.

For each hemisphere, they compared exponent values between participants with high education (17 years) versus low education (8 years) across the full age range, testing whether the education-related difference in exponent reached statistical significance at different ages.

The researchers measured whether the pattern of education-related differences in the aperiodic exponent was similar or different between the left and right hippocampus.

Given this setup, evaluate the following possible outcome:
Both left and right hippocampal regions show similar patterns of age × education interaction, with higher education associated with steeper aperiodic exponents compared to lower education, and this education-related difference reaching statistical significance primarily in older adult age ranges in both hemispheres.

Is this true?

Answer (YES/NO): NO